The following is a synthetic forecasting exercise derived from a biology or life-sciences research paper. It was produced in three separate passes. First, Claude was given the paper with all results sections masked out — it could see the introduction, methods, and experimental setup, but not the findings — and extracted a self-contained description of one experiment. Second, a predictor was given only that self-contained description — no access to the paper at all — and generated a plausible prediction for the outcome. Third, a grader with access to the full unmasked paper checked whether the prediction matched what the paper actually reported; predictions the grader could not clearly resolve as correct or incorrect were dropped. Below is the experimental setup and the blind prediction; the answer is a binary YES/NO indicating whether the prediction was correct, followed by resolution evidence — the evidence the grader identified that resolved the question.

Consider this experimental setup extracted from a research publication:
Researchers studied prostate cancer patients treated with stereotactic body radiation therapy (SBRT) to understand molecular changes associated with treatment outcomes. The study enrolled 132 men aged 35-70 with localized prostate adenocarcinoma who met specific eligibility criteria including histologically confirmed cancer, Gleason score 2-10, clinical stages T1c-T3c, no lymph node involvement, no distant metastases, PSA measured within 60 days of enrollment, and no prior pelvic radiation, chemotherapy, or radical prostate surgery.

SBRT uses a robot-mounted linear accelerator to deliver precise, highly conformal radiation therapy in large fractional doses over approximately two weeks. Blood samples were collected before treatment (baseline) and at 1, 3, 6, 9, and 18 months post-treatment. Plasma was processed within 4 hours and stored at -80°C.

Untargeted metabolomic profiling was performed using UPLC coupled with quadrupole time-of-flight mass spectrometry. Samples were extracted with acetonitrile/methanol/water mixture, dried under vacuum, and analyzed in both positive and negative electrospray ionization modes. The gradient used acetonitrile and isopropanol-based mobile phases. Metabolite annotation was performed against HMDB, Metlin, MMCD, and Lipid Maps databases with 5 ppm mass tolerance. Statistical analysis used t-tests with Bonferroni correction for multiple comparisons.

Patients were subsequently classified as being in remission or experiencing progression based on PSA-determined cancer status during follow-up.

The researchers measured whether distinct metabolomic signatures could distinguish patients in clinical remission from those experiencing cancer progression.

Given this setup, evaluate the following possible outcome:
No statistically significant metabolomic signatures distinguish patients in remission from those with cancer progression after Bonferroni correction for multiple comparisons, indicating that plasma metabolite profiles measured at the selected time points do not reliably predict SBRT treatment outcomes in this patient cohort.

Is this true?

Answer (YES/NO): NO